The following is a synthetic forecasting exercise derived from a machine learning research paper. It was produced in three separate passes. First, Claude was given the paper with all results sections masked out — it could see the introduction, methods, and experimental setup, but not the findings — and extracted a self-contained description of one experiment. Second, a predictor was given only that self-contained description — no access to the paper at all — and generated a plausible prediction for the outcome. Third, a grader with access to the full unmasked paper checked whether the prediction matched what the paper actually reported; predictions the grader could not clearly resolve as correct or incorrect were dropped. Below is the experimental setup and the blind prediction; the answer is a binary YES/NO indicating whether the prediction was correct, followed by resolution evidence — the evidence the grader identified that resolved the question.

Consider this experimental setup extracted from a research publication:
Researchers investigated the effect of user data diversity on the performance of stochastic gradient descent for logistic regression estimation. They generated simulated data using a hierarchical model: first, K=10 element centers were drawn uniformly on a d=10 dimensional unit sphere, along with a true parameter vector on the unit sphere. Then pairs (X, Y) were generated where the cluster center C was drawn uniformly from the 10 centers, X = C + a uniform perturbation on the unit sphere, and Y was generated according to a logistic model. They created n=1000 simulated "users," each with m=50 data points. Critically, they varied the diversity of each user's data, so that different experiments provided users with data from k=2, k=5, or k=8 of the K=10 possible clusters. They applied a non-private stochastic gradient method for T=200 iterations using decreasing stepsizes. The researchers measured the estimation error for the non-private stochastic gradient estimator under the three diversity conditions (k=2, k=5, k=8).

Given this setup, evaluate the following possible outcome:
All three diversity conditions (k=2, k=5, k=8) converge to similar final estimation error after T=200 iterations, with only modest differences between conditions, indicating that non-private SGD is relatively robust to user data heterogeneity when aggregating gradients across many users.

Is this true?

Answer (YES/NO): NO